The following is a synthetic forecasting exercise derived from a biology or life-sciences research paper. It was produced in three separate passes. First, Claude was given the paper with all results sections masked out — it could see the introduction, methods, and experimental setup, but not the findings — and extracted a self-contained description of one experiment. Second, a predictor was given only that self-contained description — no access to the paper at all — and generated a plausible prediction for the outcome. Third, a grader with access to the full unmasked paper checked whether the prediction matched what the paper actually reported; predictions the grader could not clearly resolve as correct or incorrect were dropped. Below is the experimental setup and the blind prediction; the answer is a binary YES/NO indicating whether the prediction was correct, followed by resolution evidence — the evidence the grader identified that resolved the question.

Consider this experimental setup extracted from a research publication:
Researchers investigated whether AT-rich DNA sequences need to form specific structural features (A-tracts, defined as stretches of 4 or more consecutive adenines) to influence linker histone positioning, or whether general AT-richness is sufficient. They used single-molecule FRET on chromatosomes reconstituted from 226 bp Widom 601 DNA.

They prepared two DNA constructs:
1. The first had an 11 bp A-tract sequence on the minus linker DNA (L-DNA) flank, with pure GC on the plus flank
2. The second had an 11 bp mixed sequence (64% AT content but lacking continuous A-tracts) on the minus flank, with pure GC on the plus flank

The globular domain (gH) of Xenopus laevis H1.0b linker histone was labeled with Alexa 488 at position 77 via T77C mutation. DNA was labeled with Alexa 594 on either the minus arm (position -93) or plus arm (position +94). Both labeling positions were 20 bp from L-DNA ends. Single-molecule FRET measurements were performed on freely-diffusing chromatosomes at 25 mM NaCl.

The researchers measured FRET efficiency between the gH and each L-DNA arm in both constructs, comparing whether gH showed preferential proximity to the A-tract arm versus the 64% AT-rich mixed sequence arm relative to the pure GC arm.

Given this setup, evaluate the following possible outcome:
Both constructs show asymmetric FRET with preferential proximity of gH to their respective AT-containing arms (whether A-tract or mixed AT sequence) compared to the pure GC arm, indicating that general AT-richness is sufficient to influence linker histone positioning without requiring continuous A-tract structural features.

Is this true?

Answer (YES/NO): NO